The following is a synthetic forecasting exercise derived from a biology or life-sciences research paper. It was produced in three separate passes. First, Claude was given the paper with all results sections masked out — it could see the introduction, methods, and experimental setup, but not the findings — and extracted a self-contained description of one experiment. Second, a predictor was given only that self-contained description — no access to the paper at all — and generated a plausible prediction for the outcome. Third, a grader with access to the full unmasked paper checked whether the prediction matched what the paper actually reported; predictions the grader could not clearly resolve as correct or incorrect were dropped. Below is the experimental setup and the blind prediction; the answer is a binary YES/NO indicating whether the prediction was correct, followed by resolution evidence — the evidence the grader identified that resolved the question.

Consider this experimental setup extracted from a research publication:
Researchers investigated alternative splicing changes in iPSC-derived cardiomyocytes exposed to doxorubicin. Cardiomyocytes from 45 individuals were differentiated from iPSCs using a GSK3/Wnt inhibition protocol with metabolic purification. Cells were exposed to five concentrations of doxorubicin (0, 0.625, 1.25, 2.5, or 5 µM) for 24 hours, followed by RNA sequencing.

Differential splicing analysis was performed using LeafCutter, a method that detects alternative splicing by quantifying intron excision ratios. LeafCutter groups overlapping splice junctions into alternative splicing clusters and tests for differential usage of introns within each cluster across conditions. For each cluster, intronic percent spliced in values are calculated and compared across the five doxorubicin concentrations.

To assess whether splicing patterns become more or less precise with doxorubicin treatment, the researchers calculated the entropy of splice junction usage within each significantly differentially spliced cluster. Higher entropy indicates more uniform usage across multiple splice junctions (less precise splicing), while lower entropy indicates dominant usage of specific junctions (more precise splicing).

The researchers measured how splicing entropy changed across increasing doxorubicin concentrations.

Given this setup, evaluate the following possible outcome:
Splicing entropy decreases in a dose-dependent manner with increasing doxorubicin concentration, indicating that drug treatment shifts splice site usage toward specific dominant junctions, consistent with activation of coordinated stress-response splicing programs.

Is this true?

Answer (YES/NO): NO